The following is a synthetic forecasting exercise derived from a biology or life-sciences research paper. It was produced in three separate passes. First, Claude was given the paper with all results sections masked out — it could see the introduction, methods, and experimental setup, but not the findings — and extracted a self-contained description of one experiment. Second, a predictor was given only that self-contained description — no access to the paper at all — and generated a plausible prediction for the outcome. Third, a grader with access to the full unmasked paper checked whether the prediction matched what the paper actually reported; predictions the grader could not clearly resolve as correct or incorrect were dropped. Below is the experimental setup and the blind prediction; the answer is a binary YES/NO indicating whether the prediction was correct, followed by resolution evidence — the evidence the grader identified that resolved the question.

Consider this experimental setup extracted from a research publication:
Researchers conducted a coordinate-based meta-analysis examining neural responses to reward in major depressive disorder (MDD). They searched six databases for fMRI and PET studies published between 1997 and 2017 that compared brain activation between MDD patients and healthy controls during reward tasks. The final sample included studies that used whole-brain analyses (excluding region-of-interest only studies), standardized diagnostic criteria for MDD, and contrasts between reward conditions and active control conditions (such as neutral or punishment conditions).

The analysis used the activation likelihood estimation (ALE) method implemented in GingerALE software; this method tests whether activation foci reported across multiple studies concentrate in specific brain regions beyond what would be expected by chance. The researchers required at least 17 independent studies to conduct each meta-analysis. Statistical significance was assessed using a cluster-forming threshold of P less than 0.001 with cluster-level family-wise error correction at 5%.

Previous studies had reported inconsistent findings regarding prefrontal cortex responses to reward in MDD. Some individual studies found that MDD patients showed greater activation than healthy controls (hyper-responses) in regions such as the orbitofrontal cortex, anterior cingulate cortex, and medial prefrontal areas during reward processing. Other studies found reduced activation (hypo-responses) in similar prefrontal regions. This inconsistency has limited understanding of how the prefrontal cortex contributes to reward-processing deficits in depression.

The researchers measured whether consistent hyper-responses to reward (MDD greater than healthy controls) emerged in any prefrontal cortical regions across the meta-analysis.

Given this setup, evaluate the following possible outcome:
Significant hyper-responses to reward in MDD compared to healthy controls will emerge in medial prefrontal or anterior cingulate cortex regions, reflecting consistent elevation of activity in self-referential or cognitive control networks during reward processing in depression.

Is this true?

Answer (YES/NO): NO